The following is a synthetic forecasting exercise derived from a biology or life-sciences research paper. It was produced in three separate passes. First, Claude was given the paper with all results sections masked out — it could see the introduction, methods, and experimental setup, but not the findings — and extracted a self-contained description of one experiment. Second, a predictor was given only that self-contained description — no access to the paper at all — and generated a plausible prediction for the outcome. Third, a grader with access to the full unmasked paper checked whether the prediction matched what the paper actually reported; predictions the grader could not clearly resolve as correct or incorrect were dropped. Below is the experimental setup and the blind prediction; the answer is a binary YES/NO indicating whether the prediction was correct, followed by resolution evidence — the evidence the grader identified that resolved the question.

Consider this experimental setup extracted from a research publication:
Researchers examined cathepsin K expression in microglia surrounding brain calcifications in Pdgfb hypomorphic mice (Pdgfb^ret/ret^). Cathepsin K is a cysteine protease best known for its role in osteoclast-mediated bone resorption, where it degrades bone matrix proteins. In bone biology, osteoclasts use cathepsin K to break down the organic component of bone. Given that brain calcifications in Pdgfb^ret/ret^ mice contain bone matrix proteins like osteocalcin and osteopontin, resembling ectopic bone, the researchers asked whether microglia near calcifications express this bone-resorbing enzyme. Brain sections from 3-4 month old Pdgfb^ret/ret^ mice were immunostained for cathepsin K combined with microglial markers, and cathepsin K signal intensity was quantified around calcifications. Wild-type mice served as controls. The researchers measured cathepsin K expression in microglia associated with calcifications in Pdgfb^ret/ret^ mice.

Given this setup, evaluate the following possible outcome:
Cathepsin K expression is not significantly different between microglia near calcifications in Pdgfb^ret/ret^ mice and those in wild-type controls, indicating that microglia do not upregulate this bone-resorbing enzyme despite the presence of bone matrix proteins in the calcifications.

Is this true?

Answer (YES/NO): NO